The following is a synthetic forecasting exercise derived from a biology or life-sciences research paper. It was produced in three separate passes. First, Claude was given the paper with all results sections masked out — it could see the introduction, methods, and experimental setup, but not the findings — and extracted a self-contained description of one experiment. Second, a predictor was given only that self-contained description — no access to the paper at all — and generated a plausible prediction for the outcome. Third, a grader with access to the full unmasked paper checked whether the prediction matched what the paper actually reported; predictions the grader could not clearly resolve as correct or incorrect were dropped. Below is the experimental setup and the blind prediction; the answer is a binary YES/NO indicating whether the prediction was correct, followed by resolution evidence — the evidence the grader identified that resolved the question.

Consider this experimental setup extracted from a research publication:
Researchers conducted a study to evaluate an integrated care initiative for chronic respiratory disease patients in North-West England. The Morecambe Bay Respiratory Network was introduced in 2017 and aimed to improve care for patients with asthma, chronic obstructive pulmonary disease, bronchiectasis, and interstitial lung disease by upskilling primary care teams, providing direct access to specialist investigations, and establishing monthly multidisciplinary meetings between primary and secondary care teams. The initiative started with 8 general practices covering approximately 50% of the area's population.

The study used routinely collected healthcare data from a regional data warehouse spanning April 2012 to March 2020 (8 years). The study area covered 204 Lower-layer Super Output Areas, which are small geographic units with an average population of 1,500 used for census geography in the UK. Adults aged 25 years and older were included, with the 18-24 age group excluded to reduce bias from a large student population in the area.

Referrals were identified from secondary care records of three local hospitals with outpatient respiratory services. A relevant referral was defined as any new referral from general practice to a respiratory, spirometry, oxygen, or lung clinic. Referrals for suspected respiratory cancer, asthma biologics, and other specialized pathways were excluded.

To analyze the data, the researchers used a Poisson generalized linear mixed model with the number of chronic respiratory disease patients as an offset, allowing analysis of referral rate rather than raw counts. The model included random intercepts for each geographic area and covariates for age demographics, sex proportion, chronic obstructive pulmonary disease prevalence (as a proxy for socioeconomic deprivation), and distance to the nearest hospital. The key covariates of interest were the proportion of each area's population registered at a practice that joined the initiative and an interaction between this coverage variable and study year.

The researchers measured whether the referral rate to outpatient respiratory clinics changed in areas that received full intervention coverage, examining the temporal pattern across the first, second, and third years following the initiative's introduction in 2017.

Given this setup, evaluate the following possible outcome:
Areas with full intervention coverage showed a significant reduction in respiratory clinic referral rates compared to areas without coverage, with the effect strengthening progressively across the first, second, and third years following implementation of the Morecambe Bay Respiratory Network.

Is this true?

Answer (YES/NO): NO